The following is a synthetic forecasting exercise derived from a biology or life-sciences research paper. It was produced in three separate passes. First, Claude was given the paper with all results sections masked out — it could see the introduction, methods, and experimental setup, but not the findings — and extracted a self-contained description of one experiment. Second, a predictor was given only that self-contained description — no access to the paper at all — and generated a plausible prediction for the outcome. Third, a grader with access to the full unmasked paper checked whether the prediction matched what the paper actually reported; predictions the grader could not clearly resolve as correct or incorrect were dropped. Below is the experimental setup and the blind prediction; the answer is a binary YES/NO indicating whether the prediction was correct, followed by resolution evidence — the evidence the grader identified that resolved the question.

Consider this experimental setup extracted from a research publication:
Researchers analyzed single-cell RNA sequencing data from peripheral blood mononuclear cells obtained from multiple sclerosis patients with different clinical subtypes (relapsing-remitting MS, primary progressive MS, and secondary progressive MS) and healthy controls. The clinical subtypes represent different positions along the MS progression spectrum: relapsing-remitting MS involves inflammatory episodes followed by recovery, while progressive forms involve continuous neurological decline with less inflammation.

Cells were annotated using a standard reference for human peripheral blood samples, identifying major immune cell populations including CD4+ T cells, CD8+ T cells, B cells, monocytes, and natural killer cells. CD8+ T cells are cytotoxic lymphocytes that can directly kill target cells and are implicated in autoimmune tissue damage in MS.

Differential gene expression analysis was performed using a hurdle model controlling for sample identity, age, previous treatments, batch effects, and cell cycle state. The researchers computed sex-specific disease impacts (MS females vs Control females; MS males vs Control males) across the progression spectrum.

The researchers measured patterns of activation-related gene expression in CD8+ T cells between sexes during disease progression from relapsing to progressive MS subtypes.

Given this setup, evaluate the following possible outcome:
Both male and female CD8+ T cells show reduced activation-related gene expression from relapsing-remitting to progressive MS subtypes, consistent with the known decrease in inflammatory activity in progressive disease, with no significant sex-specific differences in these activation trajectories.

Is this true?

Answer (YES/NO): NO